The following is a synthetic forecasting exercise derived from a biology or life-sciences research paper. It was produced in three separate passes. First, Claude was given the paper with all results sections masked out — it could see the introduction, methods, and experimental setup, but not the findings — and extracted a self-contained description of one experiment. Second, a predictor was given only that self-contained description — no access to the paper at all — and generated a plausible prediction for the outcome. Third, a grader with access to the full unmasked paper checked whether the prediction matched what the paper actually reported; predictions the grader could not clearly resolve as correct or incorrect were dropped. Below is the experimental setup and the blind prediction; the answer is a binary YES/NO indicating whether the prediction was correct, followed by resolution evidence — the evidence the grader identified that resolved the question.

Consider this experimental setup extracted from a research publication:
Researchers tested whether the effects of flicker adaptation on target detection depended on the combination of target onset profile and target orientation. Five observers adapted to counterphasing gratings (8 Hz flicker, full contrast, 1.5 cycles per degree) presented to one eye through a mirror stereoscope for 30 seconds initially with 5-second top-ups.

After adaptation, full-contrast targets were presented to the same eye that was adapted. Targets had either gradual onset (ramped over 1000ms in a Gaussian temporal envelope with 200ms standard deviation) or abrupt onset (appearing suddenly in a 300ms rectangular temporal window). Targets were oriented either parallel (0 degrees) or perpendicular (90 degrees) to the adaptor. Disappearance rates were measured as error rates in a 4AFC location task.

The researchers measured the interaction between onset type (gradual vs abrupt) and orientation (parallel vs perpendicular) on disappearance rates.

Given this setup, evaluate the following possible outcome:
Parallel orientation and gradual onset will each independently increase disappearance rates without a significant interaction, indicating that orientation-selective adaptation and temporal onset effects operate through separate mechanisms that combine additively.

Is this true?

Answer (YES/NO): NO